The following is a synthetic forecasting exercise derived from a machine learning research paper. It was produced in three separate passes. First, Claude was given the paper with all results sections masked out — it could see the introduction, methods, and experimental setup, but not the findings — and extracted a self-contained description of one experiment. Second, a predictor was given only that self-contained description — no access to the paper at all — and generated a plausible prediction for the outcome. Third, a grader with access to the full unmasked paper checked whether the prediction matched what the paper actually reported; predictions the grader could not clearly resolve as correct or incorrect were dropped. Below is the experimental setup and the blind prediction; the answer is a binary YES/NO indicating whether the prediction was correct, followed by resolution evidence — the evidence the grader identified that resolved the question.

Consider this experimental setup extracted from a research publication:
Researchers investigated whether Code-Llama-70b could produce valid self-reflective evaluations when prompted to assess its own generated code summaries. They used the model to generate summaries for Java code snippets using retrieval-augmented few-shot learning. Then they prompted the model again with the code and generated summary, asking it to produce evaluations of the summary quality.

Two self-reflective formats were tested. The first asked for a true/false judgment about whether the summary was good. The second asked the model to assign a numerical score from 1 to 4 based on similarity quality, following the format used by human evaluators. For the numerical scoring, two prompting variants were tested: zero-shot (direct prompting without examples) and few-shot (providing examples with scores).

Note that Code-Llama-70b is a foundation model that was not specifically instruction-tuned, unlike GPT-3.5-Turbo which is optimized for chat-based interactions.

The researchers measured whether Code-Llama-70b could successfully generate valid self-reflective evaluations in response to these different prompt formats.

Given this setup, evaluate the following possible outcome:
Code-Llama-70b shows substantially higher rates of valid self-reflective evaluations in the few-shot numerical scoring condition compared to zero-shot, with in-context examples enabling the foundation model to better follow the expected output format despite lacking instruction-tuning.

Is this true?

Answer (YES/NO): YES